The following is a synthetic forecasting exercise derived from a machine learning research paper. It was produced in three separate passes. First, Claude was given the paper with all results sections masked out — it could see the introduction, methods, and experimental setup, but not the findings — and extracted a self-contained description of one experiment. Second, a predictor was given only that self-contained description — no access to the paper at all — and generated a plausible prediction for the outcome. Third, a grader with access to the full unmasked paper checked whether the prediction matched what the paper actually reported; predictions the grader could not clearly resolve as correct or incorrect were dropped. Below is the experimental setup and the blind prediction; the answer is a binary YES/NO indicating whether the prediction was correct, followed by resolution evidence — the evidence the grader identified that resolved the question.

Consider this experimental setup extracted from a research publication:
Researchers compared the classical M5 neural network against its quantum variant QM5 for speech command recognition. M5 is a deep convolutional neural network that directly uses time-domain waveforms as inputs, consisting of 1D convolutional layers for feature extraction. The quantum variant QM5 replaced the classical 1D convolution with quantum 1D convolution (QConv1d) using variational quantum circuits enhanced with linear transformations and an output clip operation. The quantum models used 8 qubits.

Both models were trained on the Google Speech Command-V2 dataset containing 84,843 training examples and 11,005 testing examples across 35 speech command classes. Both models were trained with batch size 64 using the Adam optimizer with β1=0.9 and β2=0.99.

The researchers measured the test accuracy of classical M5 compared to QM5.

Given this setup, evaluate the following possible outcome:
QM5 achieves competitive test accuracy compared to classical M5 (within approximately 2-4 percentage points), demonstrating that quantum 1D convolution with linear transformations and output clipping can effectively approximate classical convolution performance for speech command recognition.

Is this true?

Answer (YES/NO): NO